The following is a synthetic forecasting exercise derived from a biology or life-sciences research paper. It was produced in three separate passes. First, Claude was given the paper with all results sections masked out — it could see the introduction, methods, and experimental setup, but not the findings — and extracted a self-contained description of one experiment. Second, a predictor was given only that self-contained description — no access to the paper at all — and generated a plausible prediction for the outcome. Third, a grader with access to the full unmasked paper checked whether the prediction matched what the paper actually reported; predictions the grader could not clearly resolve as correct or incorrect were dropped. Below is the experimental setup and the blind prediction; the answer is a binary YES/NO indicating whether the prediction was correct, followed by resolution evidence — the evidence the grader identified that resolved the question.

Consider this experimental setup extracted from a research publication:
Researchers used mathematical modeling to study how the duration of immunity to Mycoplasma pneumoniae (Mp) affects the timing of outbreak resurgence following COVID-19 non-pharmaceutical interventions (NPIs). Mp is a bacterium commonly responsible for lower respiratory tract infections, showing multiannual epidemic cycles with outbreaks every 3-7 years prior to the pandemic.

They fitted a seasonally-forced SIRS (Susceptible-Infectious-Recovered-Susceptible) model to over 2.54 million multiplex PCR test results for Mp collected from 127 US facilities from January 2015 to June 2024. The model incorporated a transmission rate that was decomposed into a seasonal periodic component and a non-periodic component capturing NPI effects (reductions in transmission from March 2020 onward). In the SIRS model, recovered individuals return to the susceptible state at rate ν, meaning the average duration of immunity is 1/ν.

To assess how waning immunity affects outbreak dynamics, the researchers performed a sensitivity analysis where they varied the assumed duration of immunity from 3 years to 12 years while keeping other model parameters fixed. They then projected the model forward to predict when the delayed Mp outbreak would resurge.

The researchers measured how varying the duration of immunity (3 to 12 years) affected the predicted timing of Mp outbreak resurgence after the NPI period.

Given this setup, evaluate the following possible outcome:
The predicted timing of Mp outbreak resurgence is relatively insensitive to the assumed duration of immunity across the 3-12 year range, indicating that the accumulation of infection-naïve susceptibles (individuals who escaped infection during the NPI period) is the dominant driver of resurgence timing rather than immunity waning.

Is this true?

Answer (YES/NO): NO